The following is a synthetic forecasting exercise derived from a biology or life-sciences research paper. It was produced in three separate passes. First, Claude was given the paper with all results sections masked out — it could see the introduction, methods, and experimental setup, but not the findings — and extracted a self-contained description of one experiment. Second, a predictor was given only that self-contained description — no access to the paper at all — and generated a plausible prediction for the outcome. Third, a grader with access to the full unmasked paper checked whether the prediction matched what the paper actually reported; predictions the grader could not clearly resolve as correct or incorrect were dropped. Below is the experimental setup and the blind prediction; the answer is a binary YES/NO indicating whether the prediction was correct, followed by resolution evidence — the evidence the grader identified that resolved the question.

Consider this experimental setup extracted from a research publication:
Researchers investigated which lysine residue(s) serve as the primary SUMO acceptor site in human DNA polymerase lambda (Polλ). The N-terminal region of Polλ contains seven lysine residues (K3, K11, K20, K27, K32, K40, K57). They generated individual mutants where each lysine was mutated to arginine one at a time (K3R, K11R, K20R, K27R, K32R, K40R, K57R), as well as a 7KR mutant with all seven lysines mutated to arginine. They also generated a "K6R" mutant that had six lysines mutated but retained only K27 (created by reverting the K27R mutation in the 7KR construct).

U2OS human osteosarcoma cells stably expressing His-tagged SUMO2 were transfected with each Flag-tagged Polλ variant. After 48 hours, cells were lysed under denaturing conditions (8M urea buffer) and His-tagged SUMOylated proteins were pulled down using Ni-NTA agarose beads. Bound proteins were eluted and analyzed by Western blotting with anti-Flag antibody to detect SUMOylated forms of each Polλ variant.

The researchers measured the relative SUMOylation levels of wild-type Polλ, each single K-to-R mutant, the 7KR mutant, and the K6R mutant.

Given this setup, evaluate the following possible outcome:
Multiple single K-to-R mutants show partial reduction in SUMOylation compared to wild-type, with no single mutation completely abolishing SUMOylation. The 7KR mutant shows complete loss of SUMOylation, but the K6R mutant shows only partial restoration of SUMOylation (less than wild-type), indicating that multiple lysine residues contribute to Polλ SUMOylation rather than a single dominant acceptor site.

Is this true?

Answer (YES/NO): NO